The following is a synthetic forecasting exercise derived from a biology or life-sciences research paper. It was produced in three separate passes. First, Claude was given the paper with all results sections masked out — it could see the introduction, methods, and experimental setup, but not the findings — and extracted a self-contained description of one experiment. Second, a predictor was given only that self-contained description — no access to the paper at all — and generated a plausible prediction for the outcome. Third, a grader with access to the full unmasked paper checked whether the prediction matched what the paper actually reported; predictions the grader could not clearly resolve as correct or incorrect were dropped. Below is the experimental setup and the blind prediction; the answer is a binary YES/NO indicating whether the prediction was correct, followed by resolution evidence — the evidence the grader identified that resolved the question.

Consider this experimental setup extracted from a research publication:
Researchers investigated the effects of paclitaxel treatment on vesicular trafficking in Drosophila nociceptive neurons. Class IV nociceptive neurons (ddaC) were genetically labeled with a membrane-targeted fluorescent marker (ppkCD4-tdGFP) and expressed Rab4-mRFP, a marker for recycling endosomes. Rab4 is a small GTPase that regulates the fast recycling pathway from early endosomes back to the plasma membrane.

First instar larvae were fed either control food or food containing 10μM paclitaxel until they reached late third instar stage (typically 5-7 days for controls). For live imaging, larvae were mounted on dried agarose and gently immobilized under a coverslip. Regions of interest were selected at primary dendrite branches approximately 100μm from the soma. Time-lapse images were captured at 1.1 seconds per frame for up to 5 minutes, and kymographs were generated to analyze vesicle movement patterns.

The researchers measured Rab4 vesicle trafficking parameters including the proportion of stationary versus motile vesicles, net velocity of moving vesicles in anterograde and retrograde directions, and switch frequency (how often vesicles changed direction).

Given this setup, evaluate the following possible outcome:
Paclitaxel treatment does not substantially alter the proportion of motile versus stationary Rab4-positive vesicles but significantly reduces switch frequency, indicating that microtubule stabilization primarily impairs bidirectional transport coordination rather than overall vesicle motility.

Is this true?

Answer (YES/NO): NO